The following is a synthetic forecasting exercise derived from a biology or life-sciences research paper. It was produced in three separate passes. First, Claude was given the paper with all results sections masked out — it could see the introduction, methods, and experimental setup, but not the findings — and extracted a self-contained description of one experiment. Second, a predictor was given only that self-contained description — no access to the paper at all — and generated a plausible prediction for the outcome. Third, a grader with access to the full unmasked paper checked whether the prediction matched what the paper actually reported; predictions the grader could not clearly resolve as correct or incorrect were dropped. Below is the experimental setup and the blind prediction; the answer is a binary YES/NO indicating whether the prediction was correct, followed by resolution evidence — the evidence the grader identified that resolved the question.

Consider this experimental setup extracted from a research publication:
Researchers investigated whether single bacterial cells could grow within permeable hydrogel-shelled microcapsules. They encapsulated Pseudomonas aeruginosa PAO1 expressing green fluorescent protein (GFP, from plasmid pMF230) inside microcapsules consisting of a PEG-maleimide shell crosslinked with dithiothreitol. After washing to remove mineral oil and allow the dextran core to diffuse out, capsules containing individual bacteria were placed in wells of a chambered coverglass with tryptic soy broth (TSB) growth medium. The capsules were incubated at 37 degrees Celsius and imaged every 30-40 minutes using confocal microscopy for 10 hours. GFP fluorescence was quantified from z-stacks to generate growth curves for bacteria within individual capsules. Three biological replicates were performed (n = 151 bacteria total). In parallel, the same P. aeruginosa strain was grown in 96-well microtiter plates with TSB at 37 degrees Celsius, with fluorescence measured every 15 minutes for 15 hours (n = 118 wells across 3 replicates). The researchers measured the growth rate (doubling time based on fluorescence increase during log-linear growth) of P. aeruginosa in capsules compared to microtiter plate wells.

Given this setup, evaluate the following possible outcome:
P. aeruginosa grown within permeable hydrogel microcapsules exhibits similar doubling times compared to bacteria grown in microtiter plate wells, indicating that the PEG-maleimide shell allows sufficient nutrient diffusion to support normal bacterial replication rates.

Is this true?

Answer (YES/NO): YES